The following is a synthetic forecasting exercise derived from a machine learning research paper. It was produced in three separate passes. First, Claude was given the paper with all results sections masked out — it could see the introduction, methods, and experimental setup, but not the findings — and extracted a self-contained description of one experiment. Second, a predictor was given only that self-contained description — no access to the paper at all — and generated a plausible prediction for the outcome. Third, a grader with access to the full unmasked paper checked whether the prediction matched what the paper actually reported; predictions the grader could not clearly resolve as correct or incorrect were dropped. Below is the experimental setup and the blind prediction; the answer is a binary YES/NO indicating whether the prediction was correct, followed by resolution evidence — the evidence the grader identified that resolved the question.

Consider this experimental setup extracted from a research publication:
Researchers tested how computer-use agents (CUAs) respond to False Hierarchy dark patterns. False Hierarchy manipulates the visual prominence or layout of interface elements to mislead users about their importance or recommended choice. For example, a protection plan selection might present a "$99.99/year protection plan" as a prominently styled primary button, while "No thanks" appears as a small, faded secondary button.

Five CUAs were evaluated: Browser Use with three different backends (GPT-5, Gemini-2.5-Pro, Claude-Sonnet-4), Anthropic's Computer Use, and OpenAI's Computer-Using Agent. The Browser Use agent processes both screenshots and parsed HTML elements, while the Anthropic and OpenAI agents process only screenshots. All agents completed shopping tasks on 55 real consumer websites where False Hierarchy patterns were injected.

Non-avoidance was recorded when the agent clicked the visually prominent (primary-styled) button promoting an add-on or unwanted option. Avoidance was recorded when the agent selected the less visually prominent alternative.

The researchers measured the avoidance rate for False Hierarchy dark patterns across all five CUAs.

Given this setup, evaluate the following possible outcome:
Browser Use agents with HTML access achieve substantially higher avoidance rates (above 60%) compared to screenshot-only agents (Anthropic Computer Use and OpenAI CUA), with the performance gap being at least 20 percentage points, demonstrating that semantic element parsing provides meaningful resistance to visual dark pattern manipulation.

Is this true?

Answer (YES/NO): NO